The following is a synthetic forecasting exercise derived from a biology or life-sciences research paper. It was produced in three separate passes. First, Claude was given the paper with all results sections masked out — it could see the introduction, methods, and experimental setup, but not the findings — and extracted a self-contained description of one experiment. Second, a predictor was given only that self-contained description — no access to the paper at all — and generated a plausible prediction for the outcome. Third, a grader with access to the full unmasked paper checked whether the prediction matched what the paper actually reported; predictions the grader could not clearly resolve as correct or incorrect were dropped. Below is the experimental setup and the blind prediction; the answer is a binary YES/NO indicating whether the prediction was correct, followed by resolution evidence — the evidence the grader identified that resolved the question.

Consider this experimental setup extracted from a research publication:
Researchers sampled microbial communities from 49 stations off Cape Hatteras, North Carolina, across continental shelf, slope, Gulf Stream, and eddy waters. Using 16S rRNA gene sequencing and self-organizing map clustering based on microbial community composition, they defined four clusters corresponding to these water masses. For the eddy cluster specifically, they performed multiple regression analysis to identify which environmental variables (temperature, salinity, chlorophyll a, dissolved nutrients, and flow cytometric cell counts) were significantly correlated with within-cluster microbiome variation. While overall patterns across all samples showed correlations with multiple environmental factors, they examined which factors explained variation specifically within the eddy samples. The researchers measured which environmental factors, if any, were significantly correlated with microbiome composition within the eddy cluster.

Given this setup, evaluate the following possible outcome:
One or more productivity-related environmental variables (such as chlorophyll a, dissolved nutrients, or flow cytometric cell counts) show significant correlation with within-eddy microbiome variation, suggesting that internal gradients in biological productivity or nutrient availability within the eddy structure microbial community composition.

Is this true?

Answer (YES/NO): YES